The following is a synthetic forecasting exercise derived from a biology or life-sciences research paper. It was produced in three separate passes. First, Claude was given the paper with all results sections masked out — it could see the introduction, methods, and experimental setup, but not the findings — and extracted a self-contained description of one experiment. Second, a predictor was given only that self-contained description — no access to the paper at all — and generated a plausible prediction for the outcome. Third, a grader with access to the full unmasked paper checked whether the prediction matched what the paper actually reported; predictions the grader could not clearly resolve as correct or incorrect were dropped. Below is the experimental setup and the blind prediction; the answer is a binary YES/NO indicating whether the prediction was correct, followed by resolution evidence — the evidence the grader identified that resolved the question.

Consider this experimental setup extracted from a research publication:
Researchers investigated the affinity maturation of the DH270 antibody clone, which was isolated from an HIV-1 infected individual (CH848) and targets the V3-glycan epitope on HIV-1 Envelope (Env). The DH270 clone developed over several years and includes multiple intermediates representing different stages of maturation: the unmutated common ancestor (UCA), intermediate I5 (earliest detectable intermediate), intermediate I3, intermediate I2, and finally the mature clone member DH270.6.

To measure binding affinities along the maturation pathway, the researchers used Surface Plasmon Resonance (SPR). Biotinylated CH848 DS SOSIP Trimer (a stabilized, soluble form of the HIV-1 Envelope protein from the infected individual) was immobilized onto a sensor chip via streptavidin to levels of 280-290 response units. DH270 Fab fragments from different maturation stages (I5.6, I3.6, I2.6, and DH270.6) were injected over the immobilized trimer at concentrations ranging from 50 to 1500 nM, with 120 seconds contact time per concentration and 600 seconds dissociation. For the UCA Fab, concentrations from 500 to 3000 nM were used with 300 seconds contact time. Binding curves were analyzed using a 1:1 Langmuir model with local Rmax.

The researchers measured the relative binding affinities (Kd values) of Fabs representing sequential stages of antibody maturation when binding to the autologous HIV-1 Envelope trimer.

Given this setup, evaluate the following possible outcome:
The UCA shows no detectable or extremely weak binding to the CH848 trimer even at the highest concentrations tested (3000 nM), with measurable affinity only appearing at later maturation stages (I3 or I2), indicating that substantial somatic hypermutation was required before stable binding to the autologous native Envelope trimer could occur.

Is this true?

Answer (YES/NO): NO